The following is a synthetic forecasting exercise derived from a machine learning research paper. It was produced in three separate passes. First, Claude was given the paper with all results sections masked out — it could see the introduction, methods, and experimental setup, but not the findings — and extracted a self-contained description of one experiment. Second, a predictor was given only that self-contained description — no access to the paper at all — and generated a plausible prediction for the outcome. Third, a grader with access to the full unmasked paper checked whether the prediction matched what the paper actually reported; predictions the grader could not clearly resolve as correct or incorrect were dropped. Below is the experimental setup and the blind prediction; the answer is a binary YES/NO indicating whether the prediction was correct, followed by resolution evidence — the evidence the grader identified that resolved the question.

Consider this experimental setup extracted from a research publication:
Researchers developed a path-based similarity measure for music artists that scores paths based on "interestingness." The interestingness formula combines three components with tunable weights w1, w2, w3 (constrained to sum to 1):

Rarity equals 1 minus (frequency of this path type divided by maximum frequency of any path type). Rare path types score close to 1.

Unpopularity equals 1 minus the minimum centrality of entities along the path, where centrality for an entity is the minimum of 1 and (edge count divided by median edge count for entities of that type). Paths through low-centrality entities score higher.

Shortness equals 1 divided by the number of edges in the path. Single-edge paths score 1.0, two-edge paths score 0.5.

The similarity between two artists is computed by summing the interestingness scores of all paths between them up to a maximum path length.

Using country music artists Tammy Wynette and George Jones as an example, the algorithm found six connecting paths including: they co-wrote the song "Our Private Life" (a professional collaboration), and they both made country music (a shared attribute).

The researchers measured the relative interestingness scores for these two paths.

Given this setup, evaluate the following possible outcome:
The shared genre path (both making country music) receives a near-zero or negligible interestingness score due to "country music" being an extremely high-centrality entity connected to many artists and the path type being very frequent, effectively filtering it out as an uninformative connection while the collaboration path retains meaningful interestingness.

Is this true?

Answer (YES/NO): NO